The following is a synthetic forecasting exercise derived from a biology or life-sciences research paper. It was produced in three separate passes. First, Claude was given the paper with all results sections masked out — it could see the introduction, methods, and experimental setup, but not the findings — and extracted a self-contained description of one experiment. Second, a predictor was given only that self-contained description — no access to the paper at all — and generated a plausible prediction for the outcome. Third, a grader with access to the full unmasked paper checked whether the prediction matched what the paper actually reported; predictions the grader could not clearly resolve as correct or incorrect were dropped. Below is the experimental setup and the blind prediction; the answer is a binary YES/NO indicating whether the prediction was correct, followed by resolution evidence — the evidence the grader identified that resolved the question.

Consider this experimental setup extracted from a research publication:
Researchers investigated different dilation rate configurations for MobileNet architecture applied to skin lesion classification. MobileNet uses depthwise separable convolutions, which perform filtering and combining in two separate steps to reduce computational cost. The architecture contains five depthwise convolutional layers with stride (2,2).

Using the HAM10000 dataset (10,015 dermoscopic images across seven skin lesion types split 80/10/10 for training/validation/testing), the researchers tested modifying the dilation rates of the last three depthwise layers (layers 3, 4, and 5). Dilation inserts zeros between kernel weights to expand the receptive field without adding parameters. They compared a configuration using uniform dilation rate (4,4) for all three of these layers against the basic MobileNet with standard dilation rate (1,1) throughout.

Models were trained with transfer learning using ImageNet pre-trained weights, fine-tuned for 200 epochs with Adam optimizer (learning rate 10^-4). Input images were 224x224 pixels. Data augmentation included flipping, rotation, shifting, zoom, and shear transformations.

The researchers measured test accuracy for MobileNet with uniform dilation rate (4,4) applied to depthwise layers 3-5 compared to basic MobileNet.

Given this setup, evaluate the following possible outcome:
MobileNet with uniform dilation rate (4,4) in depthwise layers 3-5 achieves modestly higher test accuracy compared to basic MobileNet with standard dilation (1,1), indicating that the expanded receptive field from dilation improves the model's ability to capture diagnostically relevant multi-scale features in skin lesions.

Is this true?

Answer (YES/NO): NO